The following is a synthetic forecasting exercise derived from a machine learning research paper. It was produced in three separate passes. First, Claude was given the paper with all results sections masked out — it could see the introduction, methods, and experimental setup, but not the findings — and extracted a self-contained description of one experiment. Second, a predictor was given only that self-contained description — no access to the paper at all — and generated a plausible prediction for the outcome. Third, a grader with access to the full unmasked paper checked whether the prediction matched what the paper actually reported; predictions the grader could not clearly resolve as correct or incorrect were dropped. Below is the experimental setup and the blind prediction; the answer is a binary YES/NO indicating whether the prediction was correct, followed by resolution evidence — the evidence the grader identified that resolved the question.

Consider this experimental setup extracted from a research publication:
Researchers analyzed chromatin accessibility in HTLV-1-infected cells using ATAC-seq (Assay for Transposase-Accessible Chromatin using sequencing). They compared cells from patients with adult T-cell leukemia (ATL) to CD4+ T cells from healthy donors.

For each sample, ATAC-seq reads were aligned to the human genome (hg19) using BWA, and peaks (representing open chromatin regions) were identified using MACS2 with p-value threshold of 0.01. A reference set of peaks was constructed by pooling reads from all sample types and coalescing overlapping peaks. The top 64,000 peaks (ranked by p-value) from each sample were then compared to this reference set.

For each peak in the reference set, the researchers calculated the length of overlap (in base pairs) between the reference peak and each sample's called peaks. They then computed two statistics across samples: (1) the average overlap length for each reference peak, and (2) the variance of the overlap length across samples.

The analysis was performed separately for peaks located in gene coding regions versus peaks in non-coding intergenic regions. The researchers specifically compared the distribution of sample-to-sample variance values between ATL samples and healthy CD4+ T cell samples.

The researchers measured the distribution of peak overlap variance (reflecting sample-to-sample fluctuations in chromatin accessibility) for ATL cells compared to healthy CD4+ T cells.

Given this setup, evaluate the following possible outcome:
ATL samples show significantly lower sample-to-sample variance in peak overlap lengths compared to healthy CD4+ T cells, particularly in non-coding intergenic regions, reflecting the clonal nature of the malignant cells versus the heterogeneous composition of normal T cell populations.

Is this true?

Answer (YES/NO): NO